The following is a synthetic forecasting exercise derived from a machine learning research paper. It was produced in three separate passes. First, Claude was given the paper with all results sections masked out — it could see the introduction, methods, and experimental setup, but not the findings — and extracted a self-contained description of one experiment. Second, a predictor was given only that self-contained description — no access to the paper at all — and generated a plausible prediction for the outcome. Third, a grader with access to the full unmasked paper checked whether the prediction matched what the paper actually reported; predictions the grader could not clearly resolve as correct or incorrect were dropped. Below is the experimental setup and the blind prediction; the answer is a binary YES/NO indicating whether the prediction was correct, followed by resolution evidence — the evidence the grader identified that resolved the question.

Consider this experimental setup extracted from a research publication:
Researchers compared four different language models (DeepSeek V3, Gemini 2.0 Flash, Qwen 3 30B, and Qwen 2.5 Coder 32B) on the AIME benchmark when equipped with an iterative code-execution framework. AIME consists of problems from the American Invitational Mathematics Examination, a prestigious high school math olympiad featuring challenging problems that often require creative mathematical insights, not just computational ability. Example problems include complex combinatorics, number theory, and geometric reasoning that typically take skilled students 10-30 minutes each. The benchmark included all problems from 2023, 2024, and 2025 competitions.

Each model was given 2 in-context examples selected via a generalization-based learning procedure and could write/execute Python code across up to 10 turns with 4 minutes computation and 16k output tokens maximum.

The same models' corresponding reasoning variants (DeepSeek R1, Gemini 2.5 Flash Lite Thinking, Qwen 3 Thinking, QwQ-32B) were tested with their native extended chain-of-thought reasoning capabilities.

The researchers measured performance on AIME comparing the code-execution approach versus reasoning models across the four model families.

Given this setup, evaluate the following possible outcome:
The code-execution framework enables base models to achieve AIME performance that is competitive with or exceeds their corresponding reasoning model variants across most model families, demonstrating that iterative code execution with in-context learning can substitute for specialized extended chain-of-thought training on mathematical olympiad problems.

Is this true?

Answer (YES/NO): NO